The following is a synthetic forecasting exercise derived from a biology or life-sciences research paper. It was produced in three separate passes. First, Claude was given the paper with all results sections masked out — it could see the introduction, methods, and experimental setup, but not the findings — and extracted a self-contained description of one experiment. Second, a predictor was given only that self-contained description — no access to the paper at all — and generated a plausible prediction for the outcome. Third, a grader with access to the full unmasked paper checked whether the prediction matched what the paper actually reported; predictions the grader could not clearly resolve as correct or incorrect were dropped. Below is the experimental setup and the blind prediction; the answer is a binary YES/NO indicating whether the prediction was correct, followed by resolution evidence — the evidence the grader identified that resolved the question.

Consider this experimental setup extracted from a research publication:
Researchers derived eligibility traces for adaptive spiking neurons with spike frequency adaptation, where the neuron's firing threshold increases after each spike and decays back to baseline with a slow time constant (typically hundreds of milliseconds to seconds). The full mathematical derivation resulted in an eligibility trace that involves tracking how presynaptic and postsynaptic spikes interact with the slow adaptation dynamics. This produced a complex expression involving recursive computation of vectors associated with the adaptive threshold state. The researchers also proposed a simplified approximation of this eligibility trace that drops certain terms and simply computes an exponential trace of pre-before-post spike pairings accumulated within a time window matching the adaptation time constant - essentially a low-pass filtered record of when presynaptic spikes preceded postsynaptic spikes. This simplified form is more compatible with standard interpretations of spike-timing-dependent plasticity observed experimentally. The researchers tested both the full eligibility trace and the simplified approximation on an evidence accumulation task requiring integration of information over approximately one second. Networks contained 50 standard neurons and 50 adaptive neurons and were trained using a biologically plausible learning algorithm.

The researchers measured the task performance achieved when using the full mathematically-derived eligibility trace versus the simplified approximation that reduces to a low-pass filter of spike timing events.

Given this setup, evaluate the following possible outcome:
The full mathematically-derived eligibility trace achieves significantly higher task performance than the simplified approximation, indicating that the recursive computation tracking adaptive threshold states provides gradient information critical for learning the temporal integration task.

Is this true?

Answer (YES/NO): NO